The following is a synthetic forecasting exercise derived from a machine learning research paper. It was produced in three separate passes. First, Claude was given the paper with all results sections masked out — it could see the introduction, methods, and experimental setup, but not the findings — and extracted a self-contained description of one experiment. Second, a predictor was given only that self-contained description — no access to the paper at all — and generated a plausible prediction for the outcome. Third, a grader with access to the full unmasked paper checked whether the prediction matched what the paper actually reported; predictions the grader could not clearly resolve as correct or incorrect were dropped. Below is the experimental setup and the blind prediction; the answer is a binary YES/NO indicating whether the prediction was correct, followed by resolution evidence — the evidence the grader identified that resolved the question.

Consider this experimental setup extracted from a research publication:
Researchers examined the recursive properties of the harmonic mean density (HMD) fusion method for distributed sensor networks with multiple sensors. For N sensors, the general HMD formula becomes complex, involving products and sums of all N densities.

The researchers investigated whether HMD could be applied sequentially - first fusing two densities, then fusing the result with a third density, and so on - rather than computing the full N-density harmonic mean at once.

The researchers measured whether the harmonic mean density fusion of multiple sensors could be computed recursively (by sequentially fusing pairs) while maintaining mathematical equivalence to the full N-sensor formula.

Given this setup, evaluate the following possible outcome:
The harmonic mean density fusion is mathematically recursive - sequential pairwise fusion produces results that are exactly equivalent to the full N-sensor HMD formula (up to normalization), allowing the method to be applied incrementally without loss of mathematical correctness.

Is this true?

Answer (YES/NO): YES